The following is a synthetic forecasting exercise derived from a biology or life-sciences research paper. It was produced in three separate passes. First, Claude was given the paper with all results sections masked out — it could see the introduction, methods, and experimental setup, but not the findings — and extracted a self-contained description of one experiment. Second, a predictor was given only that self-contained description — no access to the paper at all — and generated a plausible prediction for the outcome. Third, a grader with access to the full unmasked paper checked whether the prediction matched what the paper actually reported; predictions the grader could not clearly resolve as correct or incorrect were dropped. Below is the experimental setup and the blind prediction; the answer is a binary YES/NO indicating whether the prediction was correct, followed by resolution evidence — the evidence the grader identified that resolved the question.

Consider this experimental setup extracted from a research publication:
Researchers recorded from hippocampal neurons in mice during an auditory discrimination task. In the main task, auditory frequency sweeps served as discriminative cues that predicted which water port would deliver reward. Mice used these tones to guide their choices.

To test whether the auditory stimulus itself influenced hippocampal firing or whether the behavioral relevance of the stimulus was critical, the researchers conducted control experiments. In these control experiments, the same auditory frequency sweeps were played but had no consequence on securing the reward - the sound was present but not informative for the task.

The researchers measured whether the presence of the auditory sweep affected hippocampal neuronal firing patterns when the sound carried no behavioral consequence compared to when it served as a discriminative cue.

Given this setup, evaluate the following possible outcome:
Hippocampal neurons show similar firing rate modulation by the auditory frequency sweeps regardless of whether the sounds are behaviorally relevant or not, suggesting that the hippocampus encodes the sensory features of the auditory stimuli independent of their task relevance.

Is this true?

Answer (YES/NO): NO